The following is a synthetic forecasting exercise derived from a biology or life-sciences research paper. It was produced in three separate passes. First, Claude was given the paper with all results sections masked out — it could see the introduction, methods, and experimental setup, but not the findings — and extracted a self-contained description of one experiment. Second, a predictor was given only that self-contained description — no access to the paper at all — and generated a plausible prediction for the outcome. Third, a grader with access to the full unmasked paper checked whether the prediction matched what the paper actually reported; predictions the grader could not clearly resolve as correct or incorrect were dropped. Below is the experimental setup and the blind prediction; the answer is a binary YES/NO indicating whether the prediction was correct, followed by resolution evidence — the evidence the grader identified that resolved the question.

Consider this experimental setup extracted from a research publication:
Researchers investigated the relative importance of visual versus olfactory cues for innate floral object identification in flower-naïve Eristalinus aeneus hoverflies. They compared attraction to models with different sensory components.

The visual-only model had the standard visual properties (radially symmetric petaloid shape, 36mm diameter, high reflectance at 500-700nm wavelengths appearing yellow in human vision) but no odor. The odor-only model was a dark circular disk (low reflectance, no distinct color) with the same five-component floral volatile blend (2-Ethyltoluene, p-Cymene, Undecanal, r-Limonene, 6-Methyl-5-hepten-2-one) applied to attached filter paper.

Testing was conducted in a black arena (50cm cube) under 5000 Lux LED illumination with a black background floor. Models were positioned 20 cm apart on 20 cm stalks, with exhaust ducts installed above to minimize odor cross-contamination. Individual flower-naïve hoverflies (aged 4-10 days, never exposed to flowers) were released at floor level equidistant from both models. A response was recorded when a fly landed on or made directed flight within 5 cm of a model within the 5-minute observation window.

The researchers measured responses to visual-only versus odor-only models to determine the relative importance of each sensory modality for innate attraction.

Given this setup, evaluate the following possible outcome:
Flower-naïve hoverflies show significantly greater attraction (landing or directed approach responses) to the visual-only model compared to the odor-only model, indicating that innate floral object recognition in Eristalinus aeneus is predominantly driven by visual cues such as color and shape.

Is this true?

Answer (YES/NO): NO